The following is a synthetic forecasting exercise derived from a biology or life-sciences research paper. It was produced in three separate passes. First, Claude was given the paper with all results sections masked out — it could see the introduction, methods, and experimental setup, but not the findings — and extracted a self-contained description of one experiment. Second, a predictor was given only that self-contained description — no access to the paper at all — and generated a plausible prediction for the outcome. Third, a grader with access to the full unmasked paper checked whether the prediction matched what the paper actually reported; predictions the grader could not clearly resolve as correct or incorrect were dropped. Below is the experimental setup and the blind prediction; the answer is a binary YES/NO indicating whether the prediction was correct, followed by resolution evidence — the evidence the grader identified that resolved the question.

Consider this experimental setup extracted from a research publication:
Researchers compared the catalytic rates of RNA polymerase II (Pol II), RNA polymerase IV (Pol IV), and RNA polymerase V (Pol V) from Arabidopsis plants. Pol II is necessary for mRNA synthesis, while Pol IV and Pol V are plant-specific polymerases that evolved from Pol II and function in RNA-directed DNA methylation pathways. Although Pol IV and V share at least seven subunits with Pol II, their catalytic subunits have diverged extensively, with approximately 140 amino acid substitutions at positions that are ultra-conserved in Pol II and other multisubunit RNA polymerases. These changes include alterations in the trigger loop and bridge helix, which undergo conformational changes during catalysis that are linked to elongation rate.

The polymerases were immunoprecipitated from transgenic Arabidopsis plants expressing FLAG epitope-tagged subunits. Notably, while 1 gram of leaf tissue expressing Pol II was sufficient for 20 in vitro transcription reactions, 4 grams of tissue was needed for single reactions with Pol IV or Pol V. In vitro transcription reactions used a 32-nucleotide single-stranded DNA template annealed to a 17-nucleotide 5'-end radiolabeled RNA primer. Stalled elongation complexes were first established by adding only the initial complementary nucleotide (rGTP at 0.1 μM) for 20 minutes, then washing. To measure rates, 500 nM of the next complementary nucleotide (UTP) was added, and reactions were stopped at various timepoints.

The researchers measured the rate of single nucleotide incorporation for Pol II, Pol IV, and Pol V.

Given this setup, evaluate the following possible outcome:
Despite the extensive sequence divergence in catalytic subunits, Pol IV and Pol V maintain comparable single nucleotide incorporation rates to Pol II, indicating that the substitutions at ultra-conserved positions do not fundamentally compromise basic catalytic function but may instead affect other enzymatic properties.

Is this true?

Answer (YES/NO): NO